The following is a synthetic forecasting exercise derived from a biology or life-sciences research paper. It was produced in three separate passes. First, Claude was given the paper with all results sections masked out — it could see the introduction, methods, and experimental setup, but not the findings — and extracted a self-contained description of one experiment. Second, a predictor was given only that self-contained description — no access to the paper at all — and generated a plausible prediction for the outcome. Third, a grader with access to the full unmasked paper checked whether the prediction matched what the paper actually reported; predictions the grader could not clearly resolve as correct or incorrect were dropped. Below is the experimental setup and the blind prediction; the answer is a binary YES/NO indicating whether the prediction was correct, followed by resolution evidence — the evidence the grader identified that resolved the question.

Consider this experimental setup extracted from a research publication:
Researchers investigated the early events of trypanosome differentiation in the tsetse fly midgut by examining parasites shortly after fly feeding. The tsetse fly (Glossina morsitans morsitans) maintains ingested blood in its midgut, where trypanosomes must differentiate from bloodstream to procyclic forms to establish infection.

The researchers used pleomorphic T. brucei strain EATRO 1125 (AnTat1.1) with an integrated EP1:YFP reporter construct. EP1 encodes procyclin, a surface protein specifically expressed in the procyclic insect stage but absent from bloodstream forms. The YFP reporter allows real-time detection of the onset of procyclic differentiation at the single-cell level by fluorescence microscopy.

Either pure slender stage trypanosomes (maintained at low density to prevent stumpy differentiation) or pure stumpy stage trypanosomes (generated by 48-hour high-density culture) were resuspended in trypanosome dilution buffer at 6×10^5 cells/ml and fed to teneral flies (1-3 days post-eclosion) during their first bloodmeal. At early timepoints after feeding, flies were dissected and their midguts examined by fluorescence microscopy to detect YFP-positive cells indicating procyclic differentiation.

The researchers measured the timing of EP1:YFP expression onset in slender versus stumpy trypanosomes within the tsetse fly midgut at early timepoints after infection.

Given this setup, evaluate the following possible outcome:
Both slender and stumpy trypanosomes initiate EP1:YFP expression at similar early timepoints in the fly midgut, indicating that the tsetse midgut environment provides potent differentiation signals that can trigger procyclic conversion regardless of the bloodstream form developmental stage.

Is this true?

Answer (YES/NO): NO